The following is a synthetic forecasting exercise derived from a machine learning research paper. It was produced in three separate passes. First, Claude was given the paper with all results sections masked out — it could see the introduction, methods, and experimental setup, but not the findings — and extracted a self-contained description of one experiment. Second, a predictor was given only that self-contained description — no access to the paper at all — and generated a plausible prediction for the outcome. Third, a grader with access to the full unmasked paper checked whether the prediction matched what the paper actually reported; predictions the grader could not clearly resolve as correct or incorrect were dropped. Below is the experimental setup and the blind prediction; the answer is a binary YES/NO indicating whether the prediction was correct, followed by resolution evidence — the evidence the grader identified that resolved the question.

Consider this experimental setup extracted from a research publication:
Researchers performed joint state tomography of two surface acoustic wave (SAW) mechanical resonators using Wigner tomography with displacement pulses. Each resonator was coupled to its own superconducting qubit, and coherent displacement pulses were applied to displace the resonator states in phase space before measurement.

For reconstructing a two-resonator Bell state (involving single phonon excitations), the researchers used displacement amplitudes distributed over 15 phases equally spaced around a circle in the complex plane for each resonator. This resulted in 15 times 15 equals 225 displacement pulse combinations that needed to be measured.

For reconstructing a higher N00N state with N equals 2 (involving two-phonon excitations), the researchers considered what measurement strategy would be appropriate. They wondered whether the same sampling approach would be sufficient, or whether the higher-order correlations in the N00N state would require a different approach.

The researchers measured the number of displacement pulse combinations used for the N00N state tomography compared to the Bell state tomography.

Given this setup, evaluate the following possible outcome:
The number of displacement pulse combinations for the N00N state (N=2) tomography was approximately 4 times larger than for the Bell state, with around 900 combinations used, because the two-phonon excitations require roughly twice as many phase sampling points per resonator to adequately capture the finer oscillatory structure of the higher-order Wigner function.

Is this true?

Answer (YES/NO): NO